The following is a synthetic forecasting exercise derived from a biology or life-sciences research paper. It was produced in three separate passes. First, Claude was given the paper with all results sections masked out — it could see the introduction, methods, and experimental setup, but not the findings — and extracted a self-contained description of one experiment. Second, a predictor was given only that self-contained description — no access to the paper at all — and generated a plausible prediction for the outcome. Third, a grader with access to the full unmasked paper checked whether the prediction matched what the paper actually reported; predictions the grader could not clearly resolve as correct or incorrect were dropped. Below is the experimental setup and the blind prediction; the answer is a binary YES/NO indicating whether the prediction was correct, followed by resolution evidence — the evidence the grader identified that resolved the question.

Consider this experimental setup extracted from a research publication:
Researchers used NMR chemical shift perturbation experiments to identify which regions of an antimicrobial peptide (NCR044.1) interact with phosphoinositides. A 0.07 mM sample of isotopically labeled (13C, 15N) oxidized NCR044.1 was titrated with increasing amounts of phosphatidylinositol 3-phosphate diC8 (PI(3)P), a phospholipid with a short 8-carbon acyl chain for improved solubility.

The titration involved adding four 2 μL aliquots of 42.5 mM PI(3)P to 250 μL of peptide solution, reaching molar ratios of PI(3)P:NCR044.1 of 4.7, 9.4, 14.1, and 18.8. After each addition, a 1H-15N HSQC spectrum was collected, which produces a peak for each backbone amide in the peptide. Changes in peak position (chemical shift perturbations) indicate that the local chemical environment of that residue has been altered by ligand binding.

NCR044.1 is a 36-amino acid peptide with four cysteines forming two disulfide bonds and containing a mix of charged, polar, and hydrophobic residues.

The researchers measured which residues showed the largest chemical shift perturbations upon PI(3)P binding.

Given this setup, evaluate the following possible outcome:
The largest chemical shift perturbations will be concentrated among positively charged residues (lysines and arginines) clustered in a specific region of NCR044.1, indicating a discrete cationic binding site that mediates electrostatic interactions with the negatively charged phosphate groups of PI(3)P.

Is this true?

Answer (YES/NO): NO